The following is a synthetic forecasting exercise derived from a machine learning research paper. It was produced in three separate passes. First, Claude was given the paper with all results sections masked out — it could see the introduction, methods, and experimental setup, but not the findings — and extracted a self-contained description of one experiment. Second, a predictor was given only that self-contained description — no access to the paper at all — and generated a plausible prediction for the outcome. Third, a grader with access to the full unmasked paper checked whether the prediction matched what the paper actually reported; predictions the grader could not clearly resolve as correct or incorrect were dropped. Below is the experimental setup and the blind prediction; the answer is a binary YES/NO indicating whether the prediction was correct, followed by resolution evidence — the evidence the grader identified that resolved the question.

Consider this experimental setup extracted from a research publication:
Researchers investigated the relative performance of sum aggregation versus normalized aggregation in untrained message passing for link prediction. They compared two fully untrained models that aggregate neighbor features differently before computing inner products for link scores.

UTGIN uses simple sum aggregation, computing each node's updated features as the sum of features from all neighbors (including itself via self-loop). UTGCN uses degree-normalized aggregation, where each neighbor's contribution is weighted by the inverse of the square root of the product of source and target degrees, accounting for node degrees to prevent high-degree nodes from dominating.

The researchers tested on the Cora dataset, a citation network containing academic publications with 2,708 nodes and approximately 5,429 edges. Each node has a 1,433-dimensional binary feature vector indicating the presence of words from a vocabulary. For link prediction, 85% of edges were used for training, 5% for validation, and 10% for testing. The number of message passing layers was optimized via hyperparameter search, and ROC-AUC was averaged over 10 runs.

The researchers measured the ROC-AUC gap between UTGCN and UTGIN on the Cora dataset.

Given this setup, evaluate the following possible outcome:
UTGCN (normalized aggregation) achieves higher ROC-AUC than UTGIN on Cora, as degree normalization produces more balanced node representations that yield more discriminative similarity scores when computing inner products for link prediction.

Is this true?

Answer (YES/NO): YES